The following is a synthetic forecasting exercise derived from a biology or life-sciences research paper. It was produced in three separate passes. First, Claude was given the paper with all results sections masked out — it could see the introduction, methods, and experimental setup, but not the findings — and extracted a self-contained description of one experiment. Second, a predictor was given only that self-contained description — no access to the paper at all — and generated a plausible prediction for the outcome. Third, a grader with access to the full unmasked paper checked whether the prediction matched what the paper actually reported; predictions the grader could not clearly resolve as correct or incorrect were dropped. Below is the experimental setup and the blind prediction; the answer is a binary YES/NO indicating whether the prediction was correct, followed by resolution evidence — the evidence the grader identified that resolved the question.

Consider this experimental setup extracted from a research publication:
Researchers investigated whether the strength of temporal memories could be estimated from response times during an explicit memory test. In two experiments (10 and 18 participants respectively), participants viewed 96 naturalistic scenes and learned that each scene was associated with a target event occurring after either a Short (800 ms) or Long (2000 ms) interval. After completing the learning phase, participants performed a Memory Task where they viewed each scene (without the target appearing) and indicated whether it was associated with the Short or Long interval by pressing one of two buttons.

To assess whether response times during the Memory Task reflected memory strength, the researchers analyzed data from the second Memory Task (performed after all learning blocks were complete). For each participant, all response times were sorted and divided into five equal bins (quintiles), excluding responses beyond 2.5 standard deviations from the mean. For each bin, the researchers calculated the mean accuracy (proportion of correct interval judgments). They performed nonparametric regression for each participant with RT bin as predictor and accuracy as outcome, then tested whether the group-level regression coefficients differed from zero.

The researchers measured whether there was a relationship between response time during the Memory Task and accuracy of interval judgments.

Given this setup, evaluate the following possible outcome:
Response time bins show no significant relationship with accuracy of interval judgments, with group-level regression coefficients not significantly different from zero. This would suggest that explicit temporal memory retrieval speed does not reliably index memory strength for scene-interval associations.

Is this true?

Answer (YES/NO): NO